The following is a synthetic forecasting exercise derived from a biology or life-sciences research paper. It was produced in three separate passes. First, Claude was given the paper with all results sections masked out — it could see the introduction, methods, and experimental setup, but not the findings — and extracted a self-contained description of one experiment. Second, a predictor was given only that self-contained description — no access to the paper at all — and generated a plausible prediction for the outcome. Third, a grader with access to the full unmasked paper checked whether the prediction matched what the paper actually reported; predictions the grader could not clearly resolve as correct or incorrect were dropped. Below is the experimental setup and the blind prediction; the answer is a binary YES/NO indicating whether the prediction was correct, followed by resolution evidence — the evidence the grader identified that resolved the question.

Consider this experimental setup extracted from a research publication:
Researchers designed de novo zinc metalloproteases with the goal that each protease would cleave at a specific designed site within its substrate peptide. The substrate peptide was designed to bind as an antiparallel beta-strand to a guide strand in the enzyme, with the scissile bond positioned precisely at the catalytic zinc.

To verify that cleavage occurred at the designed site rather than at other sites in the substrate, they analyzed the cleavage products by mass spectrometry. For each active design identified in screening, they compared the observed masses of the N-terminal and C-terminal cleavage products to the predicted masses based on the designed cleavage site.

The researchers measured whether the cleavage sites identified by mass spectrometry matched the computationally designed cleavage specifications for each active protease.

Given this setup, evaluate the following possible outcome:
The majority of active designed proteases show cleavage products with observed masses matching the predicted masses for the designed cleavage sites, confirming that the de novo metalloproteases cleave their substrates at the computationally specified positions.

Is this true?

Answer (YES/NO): YES